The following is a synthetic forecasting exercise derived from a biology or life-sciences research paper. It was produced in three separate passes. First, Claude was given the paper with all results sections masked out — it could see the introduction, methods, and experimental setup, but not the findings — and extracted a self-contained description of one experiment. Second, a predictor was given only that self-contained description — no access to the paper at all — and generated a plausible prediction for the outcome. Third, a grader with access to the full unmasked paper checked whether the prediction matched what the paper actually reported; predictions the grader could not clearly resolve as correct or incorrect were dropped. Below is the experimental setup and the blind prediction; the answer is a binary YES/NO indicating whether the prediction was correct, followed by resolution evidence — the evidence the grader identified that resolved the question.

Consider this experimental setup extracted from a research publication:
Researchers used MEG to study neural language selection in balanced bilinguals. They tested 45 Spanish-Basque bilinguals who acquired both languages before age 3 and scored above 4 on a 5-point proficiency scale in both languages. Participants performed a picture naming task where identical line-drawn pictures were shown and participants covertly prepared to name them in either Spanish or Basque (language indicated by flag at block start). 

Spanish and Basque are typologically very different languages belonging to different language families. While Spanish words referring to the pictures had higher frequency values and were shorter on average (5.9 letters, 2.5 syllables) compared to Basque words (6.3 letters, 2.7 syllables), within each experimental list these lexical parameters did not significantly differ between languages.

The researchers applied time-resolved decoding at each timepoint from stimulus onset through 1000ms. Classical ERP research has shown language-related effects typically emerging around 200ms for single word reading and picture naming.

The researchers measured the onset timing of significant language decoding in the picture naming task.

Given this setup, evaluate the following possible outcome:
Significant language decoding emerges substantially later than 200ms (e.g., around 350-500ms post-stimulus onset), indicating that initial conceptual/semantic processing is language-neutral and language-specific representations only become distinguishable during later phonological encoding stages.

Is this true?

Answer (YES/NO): NO